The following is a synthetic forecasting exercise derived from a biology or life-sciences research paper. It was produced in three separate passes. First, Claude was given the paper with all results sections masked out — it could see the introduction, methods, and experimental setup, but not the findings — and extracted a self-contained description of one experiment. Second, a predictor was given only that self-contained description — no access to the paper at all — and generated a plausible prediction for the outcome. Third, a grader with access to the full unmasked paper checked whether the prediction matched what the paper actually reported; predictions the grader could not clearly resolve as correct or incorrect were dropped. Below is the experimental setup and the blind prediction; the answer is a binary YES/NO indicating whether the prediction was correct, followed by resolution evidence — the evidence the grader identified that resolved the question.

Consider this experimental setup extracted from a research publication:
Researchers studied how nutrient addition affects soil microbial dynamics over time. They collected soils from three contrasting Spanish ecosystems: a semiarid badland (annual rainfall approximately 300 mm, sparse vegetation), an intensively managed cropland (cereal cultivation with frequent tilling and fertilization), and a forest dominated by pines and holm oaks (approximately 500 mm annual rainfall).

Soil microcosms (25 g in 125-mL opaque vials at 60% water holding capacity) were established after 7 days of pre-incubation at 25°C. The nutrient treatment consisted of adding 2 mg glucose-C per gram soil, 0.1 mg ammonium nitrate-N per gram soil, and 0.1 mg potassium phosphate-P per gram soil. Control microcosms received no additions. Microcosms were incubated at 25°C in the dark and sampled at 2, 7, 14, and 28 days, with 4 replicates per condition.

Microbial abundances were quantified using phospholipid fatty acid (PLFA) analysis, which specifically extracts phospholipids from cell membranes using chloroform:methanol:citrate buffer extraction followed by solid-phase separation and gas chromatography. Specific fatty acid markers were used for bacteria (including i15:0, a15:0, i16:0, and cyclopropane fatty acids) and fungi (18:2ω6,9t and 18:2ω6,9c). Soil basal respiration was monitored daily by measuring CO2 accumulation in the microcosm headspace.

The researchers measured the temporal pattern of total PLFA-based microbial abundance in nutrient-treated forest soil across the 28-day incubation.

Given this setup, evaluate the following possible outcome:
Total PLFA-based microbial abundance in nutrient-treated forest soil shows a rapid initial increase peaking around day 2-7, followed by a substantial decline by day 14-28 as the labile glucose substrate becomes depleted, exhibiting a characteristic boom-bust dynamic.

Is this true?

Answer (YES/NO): YES